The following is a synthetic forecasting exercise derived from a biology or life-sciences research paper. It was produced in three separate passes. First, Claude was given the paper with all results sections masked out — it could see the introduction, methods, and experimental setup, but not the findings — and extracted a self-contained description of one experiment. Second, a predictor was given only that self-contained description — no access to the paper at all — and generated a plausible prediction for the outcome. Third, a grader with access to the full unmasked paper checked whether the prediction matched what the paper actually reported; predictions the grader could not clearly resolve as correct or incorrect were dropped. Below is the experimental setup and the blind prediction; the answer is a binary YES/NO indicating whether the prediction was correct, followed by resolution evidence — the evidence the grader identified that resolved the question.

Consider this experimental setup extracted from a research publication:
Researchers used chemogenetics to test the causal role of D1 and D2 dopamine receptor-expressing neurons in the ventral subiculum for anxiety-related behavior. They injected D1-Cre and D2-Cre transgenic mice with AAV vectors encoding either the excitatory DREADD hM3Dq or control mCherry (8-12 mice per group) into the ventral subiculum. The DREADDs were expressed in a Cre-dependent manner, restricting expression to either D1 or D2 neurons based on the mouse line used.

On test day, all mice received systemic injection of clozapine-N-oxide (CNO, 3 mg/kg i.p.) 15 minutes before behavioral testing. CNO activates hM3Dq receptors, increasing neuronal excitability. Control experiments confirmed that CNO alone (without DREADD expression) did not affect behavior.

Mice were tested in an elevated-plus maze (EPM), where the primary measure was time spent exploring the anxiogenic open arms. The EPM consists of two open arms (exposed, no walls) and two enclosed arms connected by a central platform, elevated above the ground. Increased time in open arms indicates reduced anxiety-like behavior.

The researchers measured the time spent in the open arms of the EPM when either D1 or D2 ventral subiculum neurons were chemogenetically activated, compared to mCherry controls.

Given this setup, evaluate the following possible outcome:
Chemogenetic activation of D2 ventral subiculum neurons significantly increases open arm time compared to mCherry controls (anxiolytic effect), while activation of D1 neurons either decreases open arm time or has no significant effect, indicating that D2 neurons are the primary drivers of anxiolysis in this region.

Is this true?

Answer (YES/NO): YES